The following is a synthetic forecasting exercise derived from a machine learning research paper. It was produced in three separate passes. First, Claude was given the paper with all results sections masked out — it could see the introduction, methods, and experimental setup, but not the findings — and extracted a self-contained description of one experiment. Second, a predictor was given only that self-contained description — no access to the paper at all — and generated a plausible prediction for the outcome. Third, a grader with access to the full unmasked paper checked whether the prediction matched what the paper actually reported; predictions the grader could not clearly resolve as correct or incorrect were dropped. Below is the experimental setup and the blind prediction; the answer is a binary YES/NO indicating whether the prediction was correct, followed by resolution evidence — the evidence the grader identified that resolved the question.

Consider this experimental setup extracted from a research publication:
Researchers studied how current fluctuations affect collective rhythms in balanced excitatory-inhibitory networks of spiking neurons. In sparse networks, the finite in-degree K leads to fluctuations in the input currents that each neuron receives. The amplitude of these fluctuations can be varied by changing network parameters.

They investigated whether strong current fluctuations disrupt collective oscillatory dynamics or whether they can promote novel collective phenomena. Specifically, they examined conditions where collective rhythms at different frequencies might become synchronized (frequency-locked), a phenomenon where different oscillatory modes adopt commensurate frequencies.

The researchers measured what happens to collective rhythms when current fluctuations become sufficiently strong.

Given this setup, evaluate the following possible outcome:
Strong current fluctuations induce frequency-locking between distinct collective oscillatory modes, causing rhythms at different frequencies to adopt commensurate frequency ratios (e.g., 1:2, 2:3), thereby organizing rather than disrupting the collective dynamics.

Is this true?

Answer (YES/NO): YES